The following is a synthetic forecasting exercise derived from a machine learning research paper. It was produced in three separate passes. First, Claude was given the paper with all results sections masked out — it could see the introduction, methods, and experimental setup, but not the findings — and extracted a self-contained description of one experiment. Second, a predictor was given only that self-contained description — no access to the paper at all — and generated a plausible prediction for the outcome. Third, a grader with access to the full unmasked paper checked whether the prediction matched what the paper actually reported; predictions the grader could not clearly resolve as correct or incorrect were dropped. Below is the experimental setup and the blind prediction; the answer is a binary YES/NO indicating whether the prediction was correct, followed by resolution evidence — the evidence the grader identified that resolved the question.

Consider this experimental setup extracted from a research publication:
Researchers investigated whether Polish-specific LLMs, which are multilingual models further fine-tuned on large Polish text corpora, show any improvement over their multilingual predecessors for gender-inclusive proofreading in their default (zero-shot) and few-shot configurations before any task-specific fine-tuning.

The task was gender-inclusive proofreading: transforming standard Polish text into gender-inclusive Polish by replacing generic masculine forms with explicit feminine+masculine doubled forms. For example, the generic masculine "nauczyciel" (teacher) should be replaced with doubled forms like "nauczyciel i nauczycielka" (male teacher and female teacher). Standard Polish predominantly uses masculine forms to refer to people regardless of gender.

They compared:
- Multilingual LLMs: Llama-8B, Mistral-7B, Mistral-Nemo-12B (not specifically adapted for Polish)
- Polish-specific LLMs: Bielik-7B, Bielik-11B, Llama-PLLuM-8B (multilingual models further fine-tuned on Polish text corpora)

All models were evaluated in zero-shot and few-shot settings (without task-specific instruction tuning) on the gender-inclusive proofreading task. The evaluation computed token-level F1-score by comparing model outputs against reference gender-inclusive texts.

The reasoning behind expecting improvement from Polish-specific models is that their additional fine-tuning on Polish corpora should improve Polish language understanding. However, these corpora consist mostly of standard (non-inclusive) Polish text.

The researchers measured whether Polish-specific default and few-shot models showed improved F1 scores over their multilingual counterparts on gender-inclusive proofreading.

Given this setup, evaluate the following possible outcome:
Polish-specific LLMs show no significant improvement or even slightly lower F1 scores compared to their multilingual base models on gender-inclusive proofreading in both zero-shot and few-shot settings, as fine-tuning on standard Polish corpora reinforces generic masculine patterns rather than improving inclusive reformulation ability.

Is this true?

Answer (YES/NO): YES